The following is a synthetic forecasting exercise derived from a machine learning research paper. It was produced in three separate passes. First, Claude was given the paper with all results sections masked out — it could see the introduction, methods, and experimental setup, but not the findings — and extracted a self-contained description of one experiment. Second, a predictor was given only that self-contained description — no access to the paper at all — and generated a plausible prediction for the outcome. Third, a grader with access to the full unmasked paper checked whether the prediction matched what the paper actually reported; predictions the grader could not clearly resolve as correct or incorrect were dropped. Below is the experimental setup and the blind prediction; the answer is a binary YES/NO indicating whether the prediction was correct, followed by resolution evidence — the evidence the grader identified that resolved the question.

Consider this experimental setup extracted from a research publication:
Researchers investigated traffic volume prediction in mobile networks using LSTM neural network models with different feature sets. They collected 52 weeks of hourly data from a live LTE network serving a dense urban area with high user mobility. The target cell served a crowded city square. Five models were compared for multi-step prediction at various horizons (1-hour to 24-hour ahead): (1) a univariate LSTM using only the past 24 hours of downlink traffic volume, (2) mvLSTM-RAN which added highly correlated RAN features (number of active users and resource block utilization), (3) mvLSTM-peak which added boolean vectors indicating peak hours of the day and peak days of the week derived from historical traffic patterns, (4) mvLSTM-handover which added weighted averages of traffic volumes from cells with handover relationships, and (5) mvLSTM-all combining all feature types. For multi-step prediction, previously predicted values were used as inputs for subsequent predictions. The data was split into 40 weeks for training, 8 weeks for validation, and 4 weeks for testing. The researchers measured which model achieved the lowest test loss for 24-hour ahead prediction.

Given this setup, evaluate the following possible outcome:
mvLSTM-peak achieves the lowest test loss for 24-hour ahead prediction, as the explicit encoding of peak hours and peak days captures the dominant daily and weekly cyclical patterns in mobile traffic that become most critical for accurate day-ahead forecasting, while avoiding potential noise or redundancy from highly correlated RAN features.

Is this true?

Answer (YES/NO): YES